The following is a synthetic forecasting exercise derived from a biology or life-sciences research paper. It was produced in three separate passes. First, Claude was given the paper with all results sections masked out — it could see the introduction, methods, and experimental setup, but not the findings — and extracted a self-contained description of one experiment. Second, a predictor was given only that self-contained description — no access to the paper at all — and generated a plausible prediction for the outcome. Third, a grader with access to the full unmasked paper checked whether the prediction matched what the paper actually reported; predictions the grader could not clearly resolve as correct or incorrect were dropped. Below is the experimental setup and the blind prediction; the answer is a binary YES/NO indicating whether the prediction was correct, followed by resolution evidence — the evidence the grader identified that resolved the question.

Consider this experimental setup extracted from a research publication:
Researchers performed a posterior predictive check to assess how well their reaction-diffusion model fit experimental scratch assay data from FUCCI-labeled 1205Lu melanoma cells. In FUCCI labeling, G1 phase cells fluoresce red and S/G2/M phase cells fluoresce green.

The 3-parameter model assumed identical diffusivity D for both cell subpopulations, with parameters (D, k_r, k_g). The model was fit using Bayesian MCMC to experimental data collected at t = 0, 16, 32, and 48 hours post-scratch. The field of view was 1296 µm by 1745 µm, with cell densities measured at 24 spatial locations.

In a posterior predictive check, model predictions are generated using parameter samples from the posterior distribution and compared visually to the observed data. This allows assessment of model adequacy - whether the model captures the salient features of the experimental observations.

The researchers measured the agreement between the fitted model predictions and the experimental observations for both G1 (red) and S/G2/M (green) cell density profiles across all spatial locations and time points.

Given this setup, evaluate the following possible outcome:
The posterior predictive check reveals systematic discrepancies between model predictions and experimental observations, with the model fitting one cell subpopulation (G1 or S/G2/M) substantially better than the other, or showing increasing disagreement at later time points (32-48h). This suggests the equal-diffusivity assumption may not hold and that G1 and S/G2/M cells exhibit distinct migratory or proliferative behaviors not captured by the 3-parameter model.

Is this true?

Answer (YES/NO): NO